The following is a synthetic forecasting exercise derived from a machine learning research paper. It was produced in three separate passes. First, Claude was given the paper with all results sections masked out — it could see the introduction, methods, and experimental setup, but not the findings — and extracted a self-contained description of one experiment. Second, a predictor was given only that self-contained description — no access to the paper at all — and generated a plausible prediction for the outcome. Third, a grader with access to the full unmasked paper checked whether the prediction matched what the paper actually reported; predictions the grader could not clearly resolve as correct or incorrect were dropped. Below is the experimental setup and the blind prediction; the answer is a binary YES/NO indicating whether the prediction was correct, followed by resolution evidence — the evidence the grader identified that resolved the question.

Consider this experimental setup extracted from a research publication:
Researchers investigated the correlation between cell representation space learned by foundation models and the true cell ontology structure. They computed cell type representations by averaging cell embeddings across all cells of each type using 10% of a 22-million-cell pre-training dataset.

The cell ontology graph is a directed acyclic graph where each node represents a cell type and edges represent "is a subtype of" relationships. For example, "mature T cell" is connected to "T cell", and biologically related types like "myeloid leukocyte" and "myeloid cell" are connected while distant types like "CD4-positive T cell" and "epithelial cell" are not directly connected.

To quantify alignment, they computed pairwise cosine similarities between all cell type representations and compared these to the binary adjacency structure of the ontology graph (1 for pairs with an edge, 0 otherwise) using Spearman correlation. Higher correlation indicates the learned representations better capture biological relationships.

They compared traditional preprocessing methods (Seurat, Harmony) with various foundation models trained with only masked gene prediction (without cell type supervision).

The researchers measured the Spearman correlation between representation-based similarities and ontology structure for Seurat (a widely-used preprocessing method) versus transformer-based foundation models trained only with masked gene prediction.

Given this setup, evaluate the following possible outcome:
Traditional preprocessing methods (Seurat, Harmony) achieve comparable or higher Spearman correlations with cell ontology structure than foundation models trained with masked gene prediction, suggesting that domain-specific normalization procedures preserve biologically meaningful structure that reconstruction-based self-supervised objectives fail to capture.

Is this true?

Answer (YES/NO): YES